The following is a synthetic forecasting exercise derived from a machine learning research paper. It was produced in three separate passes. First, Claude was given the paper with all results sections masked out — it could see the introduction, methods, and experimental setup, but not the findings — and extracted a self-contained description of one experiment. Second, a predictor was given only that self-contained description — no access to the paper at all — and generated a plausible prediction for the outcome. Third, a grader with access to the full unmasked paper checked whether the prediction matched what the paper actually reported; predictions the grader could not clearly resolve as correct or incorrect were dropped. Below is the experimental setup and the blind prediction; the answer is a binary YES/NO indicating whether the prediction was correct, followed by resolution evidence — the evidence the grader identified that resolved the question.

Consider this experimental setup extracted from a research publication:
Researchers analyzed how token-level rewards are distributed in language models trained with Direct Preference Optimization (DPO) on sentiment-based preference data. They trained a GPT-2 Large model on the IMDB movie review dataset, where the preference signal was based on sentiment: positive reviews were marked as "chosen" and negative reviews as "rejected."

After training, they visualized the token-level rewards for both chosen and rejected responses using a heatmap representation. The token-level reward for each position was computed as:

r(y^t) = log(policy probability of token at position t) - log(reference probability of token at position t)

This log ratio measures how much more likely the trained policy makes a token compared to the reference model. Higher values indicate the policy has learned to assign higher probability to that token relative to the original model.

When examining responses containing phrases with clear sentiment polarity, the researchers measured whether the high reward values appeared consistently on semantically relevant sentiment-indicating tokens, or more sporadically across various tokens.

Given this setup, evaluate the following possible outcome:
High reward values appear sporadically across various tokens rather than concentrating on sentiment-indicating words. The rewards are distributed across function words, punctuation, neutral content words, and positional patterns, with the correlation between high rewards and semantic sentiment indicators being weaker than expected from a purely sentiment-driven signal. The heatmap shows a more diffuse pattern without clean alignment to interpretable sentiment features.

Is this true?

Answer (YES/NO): NO